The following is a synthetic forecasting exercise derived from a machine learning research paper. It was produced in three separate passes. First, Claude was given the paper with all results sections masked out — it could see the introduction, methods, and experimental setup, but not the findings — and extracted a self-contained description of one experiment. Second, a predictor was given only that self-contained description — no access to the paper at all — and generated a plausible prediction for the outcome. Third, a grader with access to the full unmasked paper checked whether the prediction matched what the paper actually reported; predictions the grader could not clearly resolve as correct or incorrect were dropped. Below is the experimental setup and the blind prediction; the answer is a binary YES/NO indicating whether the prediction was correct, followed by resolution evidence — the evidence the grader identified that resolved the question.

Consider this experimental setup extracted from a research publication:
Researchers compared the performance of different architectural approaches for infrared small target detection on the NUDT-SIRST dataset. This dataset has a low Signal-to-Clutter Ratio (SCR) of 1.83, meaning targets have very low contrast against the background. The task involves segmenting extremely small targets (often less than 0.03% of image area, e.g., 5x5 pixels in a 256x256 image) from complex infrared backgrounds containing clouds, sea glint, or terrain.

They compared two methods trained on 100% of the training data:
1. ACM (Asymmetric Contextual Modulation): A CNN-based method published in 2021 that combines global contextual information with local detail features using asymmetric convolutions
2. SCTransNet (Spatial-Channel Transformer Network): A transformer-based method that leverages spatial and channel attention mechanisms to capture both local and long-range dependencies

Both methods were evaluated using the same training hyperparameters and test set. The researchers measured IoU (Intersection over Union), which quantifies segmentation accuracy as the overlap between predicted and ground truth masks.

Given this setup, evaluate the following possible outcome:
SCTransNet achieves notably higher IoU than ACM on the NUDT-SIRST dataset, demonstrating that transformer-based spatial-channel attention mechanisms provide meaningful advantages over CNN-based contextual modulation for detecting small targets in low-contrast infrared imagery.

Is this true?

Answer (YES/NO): YES